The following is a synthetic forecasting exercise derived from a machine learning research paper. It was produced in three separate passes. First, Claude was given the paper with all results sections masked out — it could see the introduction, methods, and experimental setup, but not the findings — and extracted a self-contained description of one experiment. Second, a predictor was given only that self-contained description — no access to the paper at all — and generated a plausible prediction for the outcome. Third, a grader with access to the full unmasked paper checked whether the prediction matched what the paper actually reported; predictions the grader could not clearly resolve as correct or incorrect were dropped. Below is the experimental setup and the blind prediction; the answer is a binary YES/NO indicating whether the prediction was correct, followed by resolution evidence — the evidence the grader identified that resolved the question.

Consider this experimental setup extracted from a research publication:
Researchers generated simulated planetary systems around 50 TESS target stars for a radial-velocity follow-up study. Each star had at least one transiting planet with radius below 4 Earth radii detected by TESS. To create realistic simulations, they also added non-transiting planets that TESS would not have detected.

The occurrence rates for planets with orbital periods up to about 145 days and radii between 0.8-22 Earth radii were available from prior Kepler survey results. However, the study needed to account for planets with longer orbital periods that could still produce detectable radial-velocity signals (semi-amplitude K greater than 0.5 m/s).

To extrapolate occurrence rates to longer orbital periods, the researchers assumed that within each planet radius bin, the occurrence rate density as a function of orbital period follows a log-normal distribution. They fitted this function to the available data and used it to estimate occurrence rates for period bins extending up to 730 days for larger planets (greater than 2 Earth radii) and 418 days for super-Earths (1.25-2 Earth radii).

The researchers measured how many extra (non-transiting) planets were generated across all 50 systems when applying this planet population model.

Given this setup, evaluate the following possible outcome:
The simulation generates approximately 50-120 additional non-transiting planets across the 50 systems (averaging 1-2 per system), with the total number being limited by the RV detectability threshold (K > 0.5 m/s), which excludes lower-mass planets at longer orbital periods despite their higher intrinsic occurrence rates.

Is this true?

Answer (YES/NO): YES